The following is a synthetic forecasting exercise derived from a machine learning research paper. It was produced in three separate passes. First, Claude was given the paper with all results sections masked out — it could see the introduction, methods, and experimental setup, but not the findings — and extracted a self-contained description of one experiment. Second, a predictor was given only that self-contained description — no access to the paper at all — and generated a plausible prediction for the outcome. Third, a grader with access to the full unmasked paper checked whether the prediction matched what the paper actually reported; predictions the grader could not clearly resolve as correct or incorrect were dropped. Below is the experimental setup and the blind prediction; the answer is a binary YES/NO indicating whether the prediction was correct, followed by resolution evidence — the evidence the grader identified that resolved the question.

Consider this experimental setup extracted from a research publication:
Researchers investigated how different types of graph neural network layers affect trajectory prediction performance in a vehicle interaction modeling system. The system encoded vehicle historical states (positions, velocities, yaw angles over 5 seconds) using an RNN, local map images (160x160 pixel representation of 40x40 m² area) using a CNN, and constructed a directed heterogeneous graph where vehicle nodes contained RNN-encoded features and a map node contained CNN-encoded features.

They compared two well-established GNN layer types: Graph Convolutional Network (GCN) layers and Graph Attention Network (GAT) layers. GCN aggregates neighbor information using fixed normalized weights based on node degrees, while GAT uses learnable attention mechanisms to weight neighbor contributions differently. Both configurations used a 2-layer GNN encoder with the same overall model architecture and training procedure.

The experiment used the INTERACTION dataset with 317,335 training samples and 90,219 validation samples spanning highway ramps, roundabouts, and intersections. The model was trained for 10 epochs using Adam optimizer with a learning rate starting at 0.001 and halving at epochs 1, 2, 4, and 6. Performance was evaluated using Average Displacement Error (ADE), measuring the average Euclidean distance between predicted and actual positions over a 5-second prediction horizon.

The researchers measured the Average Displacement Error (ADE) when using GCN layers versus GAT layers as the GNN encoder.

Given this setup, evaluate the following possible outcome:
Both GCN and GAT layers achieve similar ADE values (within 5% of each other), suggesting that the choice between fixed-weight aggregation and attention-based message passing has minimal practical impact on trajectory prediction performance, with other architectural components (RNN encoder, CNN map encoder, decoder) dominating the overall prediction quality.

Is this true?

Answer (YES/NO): NO